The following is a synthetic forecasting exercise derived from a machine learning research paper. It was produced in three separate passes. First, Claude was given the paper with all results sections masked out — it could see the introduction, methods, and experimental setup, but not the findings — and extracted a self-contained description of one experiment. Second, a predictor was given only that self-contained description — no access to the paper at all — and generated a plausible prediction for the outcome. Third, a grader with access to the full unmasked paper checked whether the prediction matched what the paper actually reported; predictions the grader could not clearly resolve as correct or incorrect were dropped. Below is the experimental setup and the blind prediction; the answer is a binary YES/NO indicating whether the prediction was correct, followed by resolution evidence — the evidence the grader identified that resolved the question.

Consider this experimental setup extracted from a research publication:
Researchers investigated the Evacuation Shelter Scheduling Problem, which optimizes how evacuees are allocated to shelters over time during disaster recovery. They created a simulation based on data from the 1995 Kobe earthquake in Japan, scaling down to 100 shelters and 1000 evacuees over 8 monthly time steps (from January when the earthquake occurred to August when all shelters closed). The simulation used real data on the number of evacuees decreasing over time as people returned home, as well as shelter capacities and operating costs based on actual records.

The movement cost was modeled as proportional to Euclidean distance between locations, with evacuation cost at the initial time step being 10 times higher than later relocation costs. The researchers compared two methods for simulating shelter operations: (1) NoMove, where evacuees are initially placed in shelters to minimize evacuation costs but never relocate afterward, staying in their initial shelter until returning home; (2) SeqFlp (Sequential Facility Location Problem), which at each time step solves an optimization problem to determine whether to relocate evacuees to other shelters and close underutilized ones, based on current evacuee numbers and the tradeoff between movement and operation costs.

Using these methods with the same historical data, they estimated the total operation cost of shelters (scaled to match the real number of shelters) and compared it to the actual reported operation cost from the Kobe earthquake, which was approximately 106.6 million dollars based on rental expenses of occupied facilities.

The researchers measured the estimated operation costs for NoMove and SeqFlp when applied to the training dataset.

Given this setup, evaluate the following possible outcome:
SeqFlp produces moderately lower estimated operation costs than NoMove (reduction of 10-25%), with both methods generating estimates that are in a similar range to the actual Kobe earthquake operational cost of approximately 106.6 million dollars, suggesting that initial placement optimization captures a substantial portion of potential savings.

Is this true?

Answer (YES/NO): NO